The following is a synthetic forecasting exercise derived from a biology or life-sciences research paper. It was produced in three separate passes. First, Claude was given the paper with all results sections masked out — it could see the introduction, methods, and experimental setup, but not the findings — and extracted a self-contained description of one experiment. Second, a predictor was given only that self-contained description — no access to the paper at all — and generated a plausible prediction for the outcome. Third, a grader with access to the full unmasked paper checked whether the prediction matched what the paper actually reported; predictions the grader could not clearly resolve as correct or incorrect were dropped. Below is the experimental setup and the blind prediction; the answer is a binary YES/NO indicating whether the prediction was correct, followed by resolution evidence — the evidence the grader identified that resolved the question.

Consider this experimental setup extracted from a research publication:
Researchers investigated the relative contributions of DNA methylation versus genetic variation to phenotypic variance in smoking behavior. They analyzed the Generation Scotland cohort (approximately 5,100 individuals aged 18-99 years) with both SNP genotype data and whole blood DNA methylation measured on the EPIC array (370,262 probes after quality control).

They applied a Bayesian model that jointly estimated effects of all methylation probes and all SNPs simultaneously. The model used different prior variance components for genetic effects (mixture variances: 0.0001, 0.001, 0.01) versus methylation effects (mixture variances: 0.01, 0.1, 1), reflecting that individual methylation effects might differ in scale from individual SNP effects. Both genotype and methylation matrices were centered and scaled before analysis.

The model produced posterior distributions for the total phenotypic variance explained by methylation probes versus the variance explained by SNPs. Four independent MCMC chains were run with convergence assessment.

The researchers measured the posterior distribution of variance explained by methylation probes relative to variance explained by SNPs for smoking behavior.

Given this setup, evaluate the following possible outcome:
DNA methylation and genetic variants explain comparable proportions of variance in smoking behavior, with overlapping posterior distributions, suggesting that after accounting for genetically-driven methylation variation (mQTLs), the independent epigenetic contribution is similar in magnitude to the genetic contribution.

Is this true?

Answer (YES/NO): NO